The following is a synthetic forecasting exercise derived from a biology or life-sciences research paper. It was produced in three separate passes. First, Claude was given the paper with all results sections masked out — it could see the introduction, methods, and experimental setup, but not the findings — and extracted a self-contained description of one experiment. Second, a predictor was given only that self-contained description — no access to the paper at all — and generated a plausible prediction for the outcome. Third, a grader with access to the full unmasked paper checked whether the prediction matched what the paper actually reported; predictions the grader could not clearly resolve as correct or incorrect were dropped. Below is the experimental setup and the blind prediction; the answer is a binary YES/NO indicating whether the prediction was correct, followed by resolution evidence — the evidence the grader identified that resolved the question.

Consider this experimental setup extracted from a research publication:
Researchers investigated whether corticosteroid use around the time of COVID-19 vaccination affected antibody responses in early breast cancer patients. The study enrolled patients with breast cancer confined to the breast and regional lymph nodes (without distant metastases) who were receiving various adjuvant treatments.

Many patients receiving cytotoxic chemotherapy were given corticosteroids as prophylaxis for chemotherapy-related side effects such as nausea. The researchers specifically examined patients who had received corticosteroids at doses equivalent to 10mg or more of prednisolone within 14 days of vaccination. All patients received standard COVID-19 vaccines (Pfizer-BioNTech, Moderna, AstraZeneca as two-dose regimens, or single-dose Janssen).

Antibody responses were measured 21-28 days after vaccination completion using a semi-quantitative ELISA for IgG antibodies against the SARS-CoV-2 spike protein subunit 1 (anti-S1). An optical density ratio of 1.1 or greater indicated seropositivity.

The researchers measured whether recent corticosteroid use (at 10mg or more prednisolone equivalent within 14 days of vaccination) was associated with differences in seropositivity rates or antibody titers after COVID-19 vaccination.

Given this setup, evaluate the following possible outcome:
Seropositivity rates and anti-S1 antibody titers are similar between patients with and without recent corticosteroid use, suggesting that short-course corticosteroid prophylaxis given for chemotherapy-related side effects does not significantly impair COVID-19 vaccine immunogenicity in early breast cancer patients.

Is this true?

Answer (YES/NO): YES